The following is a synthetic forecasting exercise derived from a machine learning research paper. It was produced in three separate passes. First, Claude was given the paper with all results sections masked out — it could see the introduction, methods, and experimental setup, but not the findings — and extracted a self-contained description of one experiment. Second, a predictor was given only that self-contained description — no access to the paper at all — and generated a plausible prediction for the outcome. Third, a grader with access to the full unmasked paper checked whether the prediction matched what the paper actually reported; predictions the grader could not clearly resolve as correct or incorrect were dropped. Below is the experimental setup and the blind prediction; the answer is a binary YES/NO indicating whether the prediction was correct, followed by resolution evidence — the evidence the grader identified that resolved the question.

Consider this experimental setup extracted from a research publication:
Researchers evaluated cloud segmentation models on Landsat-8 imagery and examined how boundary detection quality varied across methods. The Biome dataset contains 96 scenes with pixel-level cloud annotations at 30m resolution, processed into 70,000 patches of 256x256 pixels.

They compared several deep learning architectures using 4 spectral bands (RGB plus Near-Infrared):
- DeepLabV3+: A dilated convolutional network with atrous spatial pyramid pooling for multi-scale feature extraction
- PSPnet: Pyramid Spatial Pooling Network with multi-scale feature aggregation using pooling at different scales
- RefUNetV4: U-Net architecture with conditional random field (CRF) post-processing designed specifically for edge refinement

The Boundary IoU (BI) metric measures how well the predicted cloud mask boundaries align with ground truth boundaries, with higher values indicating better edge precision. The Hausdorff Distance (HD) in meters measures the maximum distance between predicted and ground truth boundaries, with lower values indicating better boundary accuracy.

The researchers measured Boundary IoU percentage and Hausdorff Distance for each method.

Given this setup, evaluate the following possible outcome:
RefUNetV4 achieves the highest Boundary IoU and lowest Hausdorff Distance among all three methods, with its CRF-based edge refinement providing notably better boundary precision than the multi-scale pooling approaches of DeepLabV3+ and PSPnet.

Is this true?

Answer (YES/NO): YES